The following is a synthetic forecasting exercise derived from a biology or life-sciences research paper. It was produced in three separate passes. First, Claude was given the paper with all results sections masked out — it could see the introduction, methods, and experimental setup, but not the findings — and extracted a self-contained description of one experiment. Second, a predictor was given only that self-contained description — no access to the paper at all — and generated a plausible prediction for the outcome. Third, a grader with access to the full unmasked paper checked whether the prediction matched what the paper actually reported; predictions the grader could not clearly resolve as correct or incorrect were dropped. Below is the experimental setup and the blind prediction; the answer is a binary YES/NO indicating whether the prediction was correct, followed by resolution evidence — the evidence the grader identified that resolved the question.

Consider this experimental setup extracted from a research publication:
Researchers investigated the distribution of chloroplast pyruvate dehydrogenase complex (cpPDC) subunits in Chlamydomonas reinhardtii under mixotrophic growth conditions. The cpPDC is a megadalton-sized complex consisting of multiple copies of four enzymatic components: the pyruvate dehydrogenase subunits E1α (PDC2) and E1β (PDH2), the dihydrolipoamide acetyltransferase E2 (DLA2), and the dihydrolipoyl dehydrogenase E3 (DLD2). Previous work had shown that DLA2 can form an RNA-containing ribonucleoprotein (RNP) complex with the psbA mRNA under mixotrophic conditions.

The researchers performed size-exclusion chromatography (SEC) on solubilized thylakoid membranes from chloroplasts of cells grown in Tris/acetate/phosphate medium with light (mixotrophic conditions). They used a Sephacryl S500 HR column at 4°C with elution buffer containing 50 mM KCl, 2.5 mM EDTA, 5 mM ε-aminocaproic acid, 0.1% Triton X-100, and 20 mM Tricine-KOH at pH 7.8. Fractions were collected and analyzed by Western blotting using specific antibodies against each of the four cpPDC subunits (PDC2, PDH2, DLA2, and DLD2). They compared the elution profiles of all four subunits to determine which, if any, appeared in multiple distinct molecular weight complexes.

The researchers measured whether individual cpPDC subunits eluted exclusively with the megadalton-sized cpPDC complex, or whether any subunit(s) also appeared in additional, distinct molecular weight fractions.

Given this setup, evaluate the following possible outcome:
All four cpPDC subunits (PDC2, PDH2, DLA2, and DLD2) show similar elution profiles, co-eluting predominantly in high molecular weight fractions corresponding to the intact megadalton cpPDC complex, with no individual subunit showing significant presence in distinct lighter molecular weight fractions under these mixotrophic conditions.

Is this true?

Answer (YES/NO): NO